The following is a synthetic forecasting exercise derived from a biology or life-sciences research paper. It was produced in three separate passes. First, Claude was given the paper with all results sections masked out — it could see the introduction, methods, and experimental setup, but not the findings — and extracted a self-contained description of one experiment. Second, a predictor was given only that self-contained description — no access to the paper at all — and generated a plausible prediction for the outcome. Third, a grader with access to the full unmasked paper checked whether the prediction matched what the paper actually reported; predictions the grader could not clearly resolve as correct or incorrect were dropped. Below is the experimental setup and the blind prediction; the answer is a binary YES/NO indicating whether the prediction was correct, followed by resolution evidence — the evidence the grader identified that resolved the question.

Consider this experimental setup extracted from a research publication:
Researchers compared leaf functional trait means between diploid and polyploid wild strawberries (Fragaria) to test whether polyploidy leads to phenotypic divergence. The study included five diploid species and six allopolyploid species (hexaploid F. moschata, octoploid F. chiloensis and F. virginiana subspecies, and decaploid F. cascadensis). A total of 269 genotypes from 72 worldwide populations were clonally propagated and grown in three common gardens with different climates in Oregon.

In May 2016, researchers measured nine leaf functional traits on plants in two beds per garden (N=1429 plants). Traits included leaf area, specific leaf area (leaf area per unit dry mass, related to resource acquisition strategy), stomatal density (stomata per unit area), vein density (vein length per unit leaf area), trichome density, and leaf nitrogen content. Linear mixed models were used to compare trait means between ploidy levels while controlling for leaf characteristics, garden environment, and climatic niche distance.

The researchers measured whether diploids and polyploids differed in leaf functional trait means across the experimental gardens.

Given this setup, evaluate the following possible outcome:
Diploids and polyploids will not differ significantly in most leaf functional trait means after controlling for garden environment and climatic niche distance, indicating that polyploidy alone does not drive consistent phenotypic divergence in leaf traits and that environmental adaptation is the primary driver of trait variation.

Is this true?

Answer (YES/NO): NO